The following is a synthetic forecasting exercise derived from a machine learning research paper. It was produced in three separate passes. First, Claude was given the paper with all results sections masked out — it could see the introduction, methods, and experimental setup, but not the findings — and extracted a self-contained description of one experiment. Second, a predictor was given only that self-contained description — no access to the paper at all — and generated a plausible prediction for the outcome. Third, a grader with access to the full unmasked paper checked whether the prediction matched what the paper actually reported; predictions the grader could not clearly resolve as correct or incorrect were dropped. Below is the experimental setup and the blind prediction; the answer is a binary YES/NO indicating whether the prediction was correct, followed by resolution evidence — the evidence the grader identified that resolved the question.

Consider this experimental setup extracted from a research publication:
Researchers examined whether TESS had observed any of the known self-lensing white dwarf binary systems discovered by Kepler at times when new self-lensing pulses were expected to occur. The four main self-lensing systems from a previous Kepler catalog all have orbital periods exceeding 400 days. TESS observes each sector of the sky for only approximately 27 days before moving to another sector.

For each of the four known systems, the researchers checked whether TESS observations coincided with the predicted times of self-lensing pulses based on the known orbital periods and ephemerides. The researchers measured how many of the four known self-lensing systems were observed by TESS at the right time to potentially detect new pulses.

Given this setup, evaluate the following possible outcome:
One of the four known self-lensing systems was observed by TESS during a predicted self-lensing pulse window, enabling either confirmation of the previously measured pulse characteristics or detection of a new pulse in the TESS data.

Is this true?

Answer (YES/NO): YES